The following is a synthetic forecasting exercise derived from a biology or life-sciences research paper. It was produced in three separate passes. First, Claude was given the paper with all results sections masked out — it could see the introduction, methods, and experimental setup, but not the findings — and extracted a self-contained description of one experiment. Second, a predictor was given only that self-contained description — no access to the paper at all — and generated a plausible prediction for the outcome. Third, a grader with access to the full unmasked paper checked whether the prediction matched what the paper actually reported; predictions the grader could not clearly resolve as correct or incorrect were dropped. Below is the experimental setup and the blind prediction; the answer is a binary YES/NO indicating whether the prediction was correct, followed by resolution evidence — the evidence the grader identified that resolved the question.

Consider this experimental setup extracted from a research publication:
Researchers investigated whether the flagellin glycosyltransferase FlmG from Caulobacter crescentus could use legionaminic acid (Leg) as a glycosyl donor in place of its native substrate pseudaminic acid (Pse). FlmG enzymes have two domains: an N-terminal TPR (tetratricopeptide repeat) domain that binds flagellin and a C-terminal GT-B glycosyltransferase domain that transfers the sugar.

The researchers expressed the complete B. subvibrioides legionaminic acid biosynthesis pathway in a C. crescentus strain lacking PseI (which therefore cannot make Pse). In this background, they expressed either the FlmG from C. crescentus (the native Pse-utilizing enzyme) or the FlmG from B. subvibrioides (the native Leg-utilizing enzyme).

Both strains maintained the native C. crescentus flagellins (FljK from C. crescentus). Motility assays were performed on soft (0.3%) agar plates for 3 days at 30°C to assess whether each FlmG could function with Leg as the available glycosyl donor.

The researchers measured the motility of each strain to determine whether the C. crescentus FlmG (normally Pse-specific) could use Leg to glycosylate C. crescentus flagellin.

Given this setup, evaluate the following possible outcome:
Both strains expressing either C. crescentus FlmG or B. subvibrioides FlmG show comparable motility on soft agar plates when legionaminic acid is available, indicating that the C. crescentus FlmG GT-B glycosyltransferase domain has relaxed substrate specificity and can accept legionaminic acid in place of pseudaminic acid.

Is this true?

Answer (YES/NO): NO